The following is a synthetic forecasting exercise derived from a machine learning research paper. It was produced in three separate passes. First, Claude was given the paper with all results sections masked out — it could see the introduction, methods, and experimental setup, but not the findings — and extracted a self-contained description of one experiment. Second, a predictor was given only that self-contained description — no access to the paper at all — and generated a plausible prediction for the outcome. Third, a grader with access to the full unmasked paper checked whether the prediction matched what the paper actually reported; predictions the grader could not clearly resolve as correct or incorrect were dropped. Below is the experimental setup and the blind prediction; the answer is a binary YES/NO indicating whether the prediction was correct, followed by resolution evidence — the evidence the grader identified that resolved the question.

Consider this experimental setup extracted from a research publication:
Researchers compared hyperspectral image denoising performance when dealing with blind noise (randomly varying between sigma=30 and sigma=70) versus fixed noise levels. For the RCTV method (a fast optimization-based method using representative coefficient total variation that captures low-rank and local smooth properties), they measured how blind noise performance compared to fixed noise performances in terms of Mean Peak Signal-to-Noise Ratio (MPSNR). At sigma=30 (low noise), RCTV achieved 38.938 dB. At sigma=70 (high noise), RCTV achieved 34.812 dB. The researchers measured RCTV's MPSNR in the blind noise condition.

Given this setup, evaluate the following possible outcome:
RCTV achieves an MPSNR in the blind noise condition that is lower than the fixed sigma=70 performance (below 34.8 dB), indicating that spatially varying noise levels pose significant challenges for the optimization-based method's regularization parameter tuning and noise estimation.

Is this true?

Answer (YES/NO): NO